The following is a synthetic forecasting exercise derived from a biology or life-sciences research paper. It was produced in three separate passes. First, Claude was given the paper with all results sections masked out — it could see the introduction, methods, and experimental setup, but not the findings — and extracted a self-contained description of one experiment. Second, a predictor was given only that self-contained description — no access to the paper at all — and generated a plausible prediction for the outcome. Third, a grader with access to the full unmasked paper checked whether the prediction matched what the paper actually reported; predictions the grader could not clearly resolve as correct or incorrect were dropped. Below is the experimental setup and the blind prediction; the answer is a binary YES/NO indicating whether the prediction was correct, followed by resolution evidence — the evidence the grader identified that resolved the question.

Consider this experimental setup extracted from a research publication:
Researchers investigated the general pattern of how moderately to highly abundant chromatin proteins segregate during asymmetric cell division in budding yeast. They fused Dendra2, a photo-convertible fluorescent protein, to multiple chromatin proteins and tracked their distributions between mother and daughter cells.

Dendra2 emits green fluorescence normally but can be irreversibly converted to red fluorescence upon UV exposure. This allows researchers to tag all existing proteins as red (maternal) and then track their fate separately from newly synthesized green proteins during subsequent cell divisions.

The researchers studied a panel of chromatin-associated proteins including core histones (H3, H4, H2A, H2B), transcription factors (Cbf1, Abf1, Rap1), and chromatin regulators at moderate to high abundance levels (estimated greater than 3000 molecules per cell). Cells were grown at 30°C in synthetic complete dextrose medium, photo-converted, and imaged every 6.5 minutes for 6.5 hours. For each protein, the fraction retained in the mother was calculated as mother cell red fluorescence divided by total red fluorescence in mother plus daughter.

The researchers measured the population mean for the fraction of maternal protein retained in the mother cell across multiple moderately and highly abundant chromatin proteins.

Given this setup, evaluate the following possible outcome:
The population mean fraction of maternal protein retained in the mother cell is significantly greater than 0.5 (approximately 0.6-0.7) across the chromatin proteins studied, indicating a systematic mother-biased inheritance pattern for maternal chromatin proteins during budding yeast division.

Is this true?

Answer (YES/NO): NO